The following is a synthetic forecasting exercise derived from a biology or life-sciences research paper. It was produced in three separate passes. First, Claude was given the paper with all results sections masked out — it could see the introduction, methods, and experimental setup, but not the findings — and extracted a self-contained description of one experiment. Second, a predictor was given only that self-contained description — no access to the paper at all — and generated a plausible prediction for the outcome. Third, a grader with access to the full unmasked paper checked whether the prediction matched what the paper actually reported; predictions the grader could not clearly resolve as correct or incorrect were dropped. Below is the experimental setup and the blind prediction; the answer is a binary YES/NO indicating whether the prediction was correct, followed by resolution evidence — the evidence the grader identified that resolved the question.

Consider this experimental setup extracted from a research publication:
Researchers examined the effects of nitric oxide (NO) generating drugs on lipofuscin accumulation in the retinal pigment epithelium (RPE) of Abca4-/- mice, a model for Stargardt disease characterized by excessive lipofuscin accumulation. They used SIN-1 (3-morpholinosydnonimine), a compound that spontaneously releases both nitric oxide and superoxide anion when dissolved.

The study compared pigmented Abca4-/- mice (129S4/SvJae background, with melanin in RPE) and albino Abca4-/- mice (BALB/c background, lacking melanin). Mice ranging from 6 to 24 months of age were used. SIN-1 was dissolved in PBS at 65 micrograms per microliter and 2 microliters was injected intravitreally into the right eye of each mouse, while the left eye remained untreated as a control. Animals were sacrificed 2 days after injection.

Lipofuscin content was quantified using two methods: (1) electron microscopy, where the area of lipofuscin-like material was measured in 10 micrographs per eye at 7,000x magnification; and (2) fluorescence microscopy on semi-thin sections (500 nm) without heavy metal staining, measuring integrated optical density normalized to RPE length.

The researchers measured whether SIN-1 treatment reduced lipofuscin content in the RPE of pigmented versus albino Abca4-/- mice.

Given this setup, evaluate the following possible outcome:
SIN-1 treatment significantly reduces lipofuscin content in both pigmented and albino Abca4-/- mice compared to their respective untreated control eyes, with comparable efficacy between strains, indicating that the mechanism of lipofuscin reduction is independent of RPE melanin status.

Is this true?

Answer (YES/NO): NO